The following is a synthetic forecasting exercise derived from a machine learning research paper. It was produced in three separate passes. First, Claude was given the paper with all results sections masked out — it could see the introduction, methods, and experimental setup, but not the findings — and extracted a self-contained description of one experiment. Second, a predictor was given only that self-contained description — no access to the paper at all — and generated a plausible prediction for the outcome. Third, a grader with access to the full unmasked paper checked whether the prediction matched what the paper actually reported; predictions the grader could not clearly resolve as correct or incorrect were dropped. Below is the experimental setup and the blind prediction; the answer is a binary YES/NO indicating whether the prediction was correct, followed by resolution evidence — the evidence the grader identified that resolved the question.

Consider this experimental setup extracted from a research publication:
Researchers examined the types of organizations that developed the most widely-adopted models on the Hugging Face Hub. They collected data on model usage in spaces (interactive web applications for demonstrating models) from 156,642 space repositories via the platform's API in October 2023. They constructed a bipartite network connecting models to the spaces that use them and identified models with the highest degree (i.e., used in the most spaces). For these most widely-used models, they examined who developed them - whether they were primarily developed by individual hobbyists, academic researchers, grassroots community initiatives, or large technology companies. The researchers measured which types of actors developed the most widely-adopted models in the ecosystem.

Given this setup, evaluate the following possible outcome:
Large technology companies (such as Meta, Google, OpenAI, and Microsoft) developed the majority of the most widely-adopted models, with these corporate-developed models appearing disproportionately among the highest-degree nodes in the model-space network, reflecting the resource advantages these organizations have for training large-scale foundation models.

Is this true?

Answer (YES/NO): NO